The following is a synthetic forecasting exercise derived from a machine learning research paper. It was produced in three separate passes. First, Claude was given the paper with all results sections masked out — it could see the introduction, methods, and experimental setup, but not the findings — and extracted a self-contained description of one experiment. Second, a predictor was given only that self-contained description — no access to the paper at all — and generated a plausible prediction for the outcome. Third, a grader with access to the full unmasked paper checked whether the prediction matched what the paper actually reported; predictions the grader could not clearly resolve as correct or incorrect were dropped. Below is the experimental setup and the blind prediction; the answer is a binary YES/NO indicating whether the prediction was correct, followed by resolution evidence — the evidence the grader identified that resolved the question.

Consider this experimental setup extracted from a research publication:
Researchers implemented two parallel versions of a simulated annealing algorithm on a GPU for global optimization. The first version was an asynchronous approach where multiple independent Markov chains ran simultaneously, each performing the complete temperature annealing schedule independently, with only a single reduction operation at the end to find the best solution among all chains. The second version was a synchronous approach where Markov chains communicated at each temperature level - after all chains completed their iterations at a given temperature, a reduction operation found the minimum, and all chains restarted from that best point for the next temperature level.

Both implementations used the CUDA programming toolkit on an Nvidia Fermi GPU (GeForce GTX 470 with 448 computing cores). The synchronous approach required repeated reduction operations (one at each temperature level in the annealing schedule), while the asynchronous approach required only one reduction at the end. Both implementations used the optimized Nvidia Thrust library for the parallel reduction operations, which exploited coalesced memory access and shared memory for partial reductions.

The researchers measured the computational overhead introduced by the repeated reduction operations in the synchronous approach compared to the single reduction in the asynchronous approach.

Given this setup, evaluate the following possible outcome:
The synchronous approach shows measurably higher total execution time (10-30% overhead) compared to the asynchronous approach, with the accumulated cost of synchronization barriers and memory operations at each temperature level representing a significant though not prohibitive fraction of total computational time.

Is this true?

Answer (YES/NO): NO